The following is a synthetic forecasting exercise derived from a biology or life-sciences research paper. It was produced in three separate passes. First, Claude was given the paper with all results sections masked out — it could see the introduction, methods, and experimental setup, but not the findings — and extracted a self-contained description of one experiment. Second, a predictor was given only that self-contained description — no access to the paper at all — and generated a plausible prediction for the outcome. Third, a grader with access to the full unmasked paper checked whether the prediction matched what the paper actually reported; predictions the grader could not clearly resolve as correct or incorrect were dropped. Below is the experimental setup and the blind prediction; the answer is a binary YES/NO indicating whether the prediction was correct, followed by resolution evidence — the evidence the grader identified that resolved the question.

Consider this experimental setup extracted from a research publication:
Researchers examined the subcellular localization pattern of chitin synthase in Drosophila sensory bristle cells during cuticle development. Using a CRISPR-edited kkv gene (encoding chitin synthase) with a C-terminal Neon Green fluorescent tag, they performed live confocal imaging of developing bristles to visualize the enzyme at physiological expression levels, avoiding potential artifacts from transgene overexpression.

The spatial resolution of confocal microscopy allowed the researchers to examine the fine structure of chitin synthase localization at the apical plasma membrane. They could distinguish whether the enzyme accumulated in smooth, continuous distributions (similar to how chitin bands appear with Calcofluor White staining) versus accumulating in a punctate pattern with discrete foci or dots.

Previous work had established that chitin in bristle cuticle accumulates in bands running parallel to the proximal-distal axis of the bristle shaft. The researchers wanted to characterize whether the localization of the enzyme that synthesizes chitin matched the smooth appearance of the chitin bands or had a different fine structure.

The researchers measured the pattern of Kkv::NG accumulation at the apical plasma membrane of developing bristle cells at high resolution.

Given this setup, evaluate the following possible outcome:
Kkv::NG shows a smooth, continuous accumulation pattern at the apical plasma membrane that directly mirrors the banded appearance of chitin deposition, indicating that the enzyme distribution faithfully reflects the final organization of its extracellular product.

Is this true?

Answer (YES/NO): NO